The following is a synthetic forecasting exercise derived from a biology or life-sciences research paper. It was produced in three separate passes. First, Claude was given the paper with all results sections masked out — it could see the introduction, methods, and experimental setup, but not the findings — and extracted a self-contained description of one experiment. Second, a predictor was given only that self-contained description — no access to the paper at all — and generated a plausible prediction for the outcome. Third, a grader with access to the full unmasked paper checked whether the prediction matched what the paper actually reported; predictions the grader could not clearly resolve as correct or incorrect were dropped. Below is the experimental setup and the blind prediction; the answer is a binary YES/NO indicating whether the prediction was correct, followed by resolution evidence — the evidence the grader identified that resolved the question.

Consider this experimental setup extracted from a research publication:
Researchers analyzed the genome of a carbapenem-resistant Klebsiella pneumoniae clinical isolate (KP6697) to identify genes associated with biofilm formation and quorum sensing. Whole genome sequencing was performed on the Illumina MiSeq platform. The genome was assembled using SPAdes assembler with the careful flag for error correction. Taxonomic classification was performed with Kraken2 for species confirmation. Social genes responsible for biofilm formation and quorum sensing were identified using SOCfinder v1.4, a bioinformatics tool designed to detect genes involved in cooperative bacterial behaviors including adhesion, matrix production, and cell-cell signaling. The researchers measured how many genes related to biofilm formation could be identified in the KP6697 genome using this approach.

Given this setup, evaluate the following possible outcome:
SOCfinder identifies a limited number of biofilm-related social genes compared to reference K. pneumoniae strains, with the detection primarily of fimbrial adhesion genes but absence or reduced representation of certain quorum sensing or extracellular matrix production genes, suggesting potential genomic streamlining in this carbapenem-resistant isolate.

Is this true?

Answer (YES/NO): NO